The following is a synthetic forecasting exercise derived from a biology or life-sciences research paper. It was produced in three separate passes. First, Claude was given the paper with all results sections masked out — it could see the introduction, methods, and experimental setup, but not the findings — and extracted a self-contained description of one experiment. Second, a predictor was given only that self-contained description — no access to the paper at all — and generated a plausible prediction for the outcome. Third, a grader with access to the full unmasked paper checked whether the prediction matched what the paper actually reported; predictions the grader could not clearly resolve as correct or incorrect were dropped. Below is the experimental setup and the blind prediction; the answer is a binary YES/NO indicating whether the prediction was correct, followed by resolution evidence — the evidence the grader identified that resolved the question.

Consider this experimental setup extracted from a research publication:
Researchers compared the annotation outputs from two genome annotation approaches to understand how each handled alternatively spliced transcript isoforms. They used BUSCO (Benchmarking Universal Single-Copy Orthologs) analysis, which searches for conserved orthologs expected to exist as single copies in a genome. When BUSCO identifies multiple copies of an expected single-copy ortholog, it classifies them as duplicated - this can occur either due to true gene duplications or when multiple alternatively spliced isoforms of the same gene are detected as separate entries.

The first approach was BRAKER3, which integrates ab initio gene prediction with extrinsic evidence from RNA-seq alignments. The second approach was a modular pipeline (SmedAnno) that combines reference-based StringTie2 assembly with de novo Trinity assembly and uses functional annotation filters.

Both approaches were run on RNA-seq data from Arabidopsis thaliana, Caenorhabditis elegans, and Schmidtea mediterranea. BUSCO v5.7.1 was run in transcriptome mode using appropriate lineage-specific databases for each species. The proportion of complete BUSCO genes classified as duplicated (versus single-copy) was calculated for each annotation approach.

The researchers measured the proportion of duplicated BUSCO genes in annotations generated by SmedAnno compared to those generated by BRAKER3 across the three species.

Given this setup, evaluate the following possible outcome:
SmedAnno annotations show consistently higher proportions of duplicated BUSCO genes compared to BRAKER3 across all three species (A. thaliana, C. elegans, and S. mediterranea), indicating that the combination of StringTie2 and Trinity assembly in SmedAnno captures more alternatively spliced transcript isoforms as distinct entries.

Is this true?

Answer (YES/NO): YES